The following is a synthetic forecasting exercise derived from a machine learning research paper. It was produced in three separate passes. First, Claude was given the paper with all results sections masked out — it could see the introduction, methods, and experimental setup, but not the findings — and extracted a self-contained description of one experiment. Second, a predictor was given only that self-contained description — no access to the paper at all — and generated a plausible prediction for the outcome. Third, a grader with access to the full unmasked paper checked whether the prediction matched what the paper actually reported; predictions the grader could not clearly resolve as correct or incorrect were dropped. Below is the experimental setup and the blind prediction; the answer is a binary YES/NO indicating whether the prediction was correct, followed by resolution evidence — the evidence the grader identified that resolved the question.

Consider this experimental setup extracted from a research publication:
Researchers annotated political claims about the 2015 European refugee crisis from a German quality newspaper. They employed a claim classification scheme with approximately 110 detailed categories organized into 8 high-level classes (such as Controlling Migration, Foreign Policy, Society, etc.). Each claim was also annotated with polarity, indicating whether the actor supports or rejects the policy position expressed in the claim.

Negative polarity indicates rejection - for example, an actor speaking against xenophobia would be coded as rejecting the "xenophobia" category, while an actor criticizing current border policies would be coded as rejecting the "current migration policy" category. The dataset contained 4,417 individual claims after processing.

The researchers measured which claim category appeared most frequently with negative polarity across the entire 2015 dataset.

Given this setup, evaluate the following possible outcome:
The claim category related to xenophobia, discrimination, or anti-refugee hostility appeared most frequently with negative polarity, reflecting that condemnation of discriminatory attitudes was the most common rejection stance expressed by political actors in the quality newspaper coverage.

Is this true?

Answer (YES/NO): YES